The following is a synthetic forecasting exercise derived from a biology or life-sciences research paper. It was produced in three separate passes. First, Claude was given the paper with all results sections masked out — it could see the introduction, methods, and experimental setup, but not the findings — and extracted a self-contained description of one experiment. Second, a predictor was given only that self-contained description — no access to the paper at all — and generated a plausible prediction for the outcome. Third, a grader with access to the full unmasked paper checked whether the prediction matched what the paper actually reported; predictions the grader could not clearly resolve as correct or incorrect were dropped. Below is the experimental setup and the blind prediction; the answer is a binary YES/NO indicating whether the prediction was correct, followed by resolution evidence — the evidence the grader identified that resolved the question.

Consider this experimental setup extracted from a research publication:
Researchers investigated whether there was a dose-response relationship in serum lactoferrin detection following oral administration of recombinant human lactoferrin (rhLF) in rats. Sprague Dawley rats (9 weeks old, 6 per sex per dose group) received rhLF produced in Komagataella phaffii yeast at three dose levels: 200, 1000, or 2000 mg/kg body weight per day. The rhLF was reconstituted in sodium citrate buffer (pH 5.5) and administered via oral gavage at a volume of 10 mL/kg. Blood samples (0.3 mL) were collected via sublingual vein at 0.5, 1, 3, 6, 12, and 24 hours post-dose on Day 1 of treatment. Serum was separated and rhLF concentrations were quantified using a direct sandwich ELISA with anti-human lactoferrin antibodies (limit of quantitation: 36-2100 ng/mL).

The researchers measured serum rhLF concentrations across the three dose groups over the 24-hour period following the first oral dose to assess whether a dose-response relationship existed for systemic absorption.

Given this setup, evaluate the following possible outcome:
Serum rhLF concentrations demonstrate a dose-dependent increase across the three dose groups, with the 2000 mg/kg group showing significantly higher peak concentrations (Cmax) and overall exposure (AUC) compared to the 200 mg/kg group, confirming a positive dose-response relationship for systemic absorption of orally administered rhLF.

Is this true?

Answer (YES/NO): NO